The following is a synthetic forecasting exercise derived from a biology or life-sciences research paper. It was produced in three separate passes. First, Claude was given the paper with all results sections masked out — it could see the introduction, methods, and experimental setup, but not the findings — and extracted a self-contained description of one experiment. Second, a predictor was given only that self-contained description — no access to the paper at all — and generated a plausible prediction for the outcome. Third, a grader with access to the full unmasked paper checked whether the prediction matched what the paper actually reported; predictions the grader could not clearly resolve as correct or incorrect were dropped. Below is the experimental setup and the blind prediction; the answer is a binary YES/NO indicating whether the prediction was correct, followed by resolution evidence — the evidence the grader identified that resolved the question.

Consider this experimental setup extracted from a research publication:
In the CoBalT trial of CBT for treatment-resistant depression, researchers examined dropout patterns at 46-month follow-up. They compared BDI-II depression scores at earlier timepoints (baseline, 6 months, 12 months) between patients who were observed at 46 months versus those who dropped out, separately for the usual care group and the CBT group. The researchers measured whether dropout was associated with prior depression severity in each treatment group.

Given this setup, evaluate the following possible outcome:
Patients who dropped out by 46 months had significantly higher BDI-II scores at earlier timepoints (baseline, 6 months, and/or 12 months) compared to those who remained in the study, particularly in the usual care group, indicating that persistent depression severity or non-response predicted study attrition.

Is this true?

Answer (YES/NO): NO